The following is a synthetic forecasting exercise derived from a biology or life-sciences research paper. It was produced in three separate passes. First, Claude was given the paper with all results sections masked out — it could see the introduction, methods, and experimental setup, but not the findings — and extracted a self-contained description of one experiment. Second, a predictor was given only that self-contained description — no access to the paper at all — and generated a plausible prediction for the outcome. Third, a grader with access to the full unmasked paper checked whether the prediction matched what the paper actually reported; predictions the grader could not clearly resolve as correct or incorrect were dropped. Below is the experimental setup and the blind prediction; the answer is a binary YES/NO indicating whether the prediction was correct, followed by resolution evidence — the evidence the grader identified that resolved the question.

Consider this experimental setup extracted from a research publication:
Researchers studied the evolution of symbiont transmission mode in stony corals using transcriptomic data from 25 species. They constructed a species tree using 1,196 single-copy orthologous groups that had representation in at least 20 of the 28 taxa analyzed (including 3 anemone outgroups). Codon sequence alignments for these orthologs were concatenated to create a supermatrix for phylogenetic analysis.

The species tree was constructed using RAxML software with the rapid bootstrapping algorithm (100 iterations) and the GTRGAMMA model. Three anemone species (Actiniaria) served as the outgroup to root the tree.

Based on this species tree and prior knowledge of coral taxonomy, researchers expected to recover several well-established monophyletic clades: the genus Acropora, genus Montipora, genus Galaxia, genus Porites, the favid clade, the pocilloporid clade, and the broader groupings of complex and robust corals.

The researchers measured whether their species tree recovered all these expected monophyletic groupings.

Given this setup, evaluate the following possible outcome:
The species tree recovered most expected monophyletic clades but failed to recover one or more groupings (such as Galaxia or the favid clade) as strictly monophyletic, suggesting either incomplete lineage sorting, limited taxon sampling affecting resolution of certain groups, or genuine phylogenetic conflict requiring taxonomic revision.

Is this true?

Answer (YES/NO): NO